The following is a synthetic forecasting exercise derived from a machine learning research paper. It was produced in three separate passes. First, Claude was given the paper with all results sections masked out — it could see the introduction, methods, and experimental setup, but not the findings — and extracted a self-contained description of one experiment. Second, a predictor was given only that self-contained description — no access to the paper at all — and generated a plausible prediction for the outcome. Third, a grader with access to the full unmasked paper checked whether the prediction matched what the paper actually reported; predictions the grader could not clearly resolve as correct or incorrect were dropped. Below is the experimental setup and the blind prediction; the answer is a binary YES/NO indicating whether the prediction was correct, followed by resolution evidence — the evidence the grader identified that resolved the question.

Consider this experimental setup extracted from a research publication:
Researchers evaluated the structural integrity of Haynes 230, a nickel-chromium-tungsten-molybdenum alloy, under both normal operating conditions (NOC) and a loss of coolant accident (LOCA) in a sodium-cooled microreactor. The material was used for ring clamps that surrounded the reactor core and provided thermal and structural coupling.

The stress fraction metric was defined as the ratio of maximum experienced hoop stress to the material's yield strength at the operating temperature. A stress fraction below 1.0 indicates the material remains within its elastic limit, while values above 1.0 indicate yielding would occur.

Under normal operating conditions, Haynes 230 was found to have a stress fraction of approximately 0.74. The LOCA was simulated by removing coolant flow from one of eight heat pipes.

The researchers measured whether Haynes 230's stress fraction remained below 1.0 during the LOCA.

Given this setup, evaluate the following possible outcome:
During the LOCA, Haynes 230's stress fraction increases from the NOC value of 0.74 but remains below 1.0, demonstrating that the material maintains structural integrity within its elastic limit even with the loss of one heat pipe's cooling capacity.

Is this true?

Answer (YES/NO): NO